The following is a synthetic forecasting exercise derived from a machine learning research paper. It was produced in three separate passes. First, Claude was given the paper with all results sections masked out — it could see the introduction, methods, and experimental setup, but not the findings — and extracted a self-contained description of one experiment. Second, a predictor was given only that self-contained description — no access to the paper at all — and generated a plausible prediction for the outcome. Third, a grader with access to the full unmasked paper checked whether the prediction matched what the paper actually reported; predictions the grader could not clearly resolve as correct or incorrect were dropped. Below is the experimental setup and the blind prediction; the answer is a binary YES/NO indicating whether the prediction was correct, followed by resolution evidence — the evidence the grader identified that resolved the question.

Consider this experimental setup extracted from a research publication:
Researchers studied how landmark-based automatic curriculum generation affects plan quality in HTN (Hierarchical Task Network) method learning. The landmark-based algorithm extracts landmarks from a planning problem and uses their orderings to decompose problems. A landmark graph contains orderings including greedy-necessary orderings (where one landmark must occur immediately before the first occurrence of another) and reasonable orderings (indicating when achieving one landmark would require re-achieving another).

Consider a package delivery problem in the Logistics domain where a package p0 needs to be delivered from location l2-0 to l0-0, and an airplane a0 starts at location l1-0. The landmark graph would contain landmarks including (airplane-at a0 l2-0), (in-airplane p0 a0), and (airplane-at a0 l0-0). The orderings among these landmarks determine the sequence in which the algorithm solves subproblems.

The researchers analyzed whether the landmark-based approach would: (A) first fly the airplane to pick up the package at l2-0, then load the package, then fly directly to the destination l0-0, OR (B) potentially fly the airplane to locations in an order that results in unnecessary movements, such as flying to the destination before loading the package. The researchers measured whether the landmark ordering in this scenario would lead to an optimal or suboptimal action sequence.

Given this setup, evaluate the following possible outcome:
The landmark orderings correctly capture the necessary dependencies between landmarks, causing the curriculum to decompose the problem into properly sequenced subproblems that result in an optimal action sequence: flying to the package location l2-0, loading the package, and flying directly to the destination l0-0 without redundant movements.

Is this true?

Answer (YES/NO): NO